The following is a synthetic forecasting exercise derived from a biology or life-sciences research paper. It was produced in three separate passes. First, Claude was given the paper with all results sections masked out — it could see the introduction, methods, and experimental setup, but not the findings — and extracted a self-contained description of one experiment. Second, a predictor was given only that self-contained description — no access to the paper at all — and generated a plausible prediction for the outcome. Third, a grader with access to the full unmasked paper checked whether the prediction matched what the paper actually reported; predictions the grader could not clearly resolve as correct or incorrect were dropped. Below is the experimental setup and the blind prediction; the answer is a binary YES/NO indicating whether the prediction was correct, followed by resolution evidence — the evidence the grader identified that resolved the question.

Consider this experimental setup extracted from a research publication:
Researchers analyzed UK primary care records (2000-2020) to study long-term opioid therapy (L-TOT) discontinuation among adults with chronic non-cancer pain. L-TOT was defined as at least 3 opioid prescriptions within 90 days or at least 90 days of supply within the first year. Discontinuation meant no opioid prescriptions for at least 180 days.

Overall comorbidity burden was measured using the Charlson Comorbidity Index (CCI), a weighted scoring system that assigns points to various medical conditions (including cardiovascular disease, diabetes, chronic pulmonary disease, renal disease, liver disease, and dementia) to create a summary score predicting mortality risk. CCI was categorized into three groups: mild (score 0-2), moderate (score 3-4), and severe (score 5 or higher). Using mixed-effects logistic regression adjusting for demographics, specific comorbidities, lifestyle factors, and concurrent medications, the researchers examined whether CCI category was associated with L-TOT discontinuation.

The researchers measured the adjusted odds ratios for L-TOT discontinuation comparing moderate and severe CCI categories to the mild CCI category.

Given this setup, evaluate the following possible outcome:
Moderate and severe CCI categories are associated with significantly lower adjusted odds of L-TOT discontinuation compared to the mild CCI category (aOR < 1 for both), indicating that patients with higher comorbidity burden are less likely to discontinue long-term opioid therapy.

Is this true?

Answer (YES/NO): NO